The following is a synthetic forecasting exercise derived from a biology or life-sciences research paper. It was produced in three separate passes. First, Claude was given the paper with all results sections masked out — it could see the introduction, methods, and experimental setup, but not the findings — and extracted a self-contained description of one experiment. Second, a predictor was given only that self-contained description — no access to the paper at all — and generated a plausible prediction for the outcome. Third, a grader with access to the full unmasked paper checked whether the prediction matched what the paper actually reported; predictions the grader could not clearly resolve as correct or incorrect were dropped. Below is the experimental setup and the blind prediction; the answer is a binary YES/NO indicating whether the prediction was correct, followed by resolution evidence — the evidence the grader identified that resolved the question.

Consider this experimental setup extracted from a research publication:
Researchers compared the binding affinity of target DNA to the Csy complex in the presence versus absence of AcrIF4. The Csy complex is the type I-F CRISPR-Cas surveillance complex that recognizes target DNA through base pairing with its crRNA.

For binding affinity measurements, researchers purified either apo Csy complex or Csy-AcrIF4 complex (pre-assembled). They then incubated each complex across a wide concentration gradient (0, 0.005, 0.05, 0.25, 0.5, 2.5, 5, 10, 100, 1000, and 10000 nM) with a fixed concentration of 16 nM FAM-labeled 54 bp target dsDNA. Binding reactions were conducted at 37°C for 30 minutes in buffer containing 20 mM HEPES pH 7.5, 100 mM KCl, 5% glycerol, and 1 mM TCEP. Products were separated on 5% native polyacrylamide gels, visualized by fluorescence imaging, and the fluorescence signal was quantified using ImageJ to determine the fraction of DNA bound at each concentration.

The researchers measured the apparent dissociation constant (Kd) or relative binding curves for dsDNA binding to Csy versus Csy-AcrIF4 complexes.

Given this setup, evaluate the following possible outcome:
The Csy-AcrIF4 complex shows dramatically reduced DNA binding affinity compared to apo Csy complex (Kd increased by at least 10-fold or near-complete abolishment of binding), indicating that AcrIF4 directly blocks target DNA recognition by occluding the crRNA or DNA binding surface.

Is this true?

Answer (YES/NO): NO